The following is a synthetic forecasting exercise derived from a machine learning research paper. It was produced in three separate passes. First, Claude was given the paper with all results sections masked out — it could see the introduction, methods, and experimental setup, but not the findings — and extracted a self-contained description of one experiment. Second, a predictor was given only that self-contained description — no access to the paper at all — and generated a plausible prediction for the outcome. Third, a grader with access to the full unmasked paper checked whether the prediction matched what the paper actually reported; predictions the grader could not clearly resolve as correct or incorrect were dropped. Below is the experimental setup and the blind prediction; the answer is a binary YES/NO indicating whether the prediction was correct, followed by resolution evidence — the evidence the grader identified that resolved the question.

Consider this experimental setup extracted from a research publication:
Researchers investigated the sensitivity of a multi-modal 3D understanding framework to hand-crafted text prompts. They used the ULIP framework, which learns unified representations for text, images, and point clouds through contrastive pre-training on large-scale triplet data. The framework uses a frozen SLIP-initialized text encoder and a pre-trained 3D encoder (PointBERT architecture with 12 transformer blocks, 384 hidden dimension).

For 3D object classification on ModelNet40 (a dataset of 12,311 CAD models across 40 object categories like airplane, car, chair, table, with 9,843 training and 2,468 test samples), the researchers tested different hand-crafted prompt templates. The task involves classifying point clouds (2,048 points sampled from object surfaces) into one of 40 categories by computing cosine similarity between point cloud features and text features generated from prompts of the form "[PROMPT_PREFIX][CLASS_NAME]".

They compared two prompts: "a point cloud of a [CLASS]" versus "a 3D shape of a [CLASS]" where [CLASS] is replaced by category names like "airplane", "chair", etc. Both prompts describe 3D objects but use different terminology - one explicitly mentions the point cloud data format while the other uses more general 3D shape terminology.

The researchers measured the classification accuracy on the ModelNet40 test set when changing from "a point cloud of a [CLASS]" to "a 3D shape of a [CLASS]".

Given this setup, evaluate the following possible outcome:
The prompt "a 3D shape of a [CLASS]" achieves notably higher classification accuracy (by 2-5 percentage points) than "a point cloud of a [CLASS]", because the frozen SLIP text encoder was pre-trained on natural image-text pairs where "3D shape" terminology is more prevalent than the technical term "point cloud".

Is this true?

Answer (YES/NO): NO